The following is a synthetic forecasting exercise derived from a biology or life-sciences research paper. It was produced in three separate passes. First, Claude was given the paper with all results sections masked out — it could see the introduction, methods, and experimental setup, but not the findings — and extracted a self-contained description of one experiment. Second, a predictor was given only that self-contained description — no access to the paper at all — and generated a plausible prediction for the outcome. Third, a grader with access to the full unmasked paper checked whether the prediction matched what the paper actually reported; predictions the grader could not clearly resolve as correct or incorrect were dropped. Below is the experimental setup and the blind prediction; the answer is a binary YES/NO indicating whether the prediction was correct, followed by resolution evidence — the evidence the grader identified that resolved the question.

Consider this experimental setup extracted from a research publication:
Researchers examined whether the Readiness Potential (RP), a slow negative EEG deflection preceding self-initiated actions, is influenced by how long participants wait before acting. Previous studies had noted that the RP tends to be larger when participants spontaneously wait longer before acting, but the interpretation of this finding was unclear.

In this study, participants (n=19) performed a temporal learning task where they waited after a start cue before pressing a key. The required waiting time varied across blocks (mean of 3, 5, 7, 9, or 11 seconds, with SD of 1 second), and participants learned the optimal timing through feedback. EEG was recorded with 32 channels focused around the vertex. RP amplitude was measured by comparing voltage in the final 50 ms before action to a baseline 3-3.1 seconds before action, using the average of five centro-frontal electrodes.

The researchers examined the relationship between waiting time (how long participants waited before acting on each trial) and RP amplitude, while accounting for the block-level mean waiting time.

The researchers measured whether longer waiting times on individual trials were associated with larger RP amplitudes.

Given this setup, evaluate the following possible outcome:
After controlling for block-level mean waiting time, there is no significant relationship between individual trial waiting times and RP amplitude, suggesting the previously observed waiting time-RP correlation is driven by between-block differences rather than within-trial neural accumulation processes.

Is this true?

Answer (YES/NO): YES